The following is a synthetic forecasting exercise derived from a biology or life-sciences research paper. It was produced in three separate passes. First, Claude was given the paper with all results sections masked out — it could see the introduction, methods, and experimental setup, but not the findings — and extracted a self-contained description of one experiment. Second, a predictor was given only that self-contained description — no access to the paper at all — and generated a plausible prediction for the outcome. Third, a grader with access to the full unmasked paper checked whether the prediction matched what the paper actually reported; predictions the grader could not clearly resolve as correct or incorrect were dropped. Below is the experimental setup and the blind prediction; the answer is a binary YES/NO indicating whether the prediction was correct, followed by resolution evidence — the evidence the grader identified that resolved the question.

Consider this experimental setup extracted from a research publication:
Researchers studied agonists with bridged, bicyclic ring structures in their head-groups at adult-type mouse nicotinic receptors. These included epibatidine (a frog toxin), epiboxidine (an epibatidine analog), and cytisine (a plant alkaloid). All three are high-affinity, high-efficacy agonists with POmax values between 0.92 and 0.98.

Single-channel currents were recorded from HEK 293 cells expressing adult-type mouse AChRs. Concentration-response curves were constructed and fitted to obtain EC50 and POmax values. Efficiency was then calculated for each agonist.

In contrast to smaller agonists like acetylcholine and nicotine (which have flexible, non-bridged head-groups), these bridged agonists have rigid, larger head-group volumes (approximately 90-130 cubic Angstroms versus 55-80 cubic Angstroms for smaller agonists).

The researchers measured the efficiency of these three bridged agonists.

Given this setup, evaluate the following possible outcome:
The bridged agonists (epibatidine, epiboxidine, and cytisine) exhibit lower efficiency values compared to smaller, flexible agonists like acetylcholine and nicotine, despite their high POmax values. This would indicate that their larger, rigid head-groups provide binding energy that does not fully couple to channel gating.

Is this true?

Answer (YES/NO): YES